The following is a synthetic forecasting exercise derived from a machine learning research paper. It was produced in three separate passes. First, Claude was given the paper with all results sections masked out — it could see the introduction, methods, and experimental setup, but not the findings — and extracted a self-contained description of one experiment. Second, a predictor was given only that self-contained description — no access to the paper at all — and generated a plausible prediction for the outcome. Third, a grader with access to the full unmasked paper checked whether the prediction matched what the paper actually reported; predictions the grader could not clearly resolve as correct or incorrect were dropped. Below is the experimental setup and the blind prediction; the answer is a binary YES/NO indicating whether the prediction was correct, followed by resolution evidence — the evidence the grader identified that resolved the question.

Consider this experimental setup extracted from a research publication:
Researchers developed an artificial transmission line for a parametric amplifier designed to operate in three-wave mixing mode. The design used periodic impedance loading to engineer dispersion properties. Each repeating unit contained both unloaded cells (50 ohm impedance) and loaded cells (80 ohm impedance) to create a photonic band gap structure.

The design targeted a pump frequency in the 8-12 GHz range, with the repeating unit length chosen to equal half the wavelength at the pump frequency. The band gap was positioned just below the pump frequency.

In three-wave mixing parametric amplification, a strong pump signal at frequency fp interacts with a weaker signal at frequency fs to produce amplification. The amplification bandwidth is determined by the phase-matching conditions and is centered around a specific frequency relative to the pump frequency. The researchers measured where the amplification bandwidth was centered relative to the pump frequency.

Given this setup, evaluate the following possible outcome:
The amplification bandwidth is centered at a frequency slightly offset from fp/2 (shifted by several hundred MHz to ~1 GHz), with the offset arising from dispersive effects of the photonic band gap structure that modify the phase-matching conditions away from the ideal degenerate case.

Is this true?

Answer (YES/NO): NO